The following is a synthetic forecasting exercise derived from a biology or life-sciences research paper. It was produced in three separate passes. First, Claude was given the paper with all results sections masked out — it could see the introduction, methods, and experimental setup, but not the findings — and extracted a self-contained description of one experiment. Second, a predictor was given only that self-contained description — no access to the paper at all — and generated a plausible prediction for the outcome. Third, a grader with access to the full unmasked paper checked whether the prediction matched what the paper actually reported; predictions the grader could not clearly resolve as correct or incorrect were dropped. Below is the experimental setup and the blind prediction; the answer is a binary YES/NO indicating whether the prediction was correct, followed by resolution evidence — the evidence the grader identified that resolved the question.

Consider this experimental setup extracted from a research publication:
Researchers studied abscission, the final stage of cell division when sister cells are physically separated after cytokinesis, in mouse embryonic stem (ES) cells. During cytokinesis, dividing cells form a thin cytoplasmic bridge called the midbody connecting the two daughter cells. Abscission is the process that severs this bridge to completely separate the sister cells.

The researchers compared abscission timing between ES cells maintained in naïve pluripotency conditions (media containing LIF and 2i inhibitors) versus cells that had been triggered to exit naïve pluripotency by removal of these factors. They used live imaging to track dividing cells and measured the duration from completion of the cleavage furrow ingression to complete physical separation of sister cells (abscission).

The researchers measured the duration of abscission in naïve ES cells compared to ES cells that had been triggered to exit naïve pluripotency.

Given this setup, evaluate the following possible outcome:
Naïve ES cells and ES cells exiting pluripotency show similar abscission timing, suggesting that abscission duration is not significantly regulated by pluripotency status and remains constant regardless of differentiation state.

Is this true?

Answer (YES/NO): NO